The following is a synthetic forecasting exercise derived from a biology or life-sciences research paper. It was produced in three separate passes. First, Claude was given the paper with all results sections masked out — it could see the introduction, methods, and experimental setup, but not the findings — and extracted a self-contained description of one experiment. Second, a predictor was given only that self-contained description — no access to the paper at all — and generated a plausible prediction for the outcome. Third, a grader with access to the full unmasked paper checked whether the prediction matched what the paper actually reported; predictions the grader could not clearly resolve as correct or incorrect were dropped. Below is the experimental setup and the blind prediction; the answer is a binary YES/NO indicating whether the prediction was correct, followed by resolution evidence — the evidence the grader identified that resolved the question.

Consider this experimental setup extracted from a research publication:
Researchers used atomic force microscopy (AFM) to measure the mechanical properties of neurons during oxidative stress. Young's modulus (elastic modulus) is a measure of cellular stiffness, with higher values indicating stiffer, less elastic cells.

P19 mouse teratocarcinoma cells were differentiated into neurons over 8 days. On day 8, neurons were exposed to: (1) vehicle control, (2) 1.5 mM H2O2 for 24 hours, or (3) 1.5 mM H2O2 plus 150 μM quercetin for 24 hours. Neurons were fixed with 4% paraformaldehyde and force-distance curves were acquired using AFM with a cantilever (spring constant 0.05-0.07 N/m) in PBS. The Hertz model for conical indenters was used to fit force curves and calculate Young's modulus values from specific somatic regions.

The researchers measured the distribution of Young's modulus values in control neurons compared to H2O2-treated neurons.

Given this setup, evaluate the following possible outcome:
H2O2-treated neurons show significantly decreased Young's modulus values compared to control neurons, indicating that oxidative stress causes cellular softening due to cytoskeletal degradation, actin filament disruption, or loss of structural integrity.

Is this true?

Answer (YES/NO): NO